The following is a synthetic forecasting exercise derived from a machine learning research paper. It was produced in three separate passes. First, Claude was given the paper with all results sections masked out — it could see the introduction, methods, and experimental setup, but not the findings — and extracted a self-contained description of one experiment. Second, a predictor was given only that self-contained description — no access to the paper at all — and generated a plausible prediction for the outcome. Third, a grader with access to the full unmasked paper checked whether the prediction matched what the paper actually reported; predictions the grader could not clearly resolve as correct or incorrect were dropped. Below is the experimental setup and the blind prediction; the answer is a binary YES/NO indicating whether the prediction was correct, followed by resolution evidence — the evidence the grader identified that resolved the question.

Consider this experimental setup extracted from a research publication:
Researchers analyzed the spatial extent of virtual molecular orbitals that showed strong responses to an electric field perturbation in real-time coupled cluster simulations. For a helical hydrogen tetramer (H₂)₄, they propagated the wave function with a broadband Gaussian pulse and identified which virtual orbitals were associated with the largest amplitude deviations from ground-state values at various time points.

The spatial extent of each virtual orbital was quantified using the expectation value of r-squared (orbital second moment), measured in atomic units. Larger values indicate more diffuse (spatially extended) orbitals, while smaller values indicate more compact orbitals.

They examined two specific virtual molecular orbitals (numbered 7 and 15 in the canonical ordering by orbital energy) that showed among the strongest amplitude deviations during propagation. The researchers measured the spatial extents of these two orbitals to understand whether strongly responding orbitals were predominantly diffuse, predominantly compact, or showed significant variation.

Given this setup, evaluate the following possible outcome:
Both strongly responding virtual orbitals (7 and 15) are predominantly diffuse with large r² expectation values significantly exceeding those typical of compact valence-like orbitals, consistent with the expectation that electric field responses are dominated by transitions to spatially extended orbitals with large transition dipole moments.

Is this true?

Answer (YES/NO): NO